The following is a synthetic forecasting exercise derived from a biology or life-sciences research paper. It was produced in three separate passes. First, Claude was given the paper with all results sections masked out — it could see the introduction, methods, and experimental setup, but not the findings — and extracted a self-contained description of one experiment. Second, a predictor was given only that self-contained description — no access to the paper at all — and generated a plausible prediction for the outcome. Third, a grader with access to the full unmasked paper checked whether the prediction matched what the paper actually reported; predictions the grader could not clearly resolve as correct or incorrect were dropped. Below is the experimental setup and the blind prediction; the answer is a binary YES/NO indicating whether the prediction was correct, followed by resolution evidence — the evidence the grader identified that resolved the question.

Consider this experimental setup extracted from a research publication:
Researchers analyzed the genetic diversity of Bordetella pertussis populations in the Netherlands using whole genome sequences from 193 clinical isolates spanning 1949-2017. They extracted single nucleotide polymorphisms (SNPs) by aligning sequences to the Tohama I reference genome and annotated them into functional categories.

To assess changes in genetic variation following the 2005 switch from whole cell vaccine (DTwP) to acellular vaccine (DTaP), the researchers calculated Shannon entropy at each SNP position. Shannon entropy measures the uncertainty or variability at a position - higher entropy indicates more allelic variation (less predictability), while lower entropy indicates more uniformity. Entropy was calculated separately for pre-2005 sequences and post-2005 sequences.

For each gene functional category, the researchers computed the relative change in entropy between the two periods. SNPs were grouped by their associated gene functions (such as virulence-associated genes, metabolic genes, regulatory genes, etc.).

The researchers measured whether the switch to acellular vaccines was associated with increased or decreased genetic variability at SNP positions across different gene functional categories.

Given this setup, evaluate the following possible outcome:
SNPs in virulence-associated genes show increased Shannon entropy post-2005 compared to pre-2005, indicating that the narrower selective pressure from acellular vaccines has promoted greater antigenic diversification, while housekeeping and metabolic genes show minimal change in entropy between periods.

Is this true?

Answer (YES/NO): NO